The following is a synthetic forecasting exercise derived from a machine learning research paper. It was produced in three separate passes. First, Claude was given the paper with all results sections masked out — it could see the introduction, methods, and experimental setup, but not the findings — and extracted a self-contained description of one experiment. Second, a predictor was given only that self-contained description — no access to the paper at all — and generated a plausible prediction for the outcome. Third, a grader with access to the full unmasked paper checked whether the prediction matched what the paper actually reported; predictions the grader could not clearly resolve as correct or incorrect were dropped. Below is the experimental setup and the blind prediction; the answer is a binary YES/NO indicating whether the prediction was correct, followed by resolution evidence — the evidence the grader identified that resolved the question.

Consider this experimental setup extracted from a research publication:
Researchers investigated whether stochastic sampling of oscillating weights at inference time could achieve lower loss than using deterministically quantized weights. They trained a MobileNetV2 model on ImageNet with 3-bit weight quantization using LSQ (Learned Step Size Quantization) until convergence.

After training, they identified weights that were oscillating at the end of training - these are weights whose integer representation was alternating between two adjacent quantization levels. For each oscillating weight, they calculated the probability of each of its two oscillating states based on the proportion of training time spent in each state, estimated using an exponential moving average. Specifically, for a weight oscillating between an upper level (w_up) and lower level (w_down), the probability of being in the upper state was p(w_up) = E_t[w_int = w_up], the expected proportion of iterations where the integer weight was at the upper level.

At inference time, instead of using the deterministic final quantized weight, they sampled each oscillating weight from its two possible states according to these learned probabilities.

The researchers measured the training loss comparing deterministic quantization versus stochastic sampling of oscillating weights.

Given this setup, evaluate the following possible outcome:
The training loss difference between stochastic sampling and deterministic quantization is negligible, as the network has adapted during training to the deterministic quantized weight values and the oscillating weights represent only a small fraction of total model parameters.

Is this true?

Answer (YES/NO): NO